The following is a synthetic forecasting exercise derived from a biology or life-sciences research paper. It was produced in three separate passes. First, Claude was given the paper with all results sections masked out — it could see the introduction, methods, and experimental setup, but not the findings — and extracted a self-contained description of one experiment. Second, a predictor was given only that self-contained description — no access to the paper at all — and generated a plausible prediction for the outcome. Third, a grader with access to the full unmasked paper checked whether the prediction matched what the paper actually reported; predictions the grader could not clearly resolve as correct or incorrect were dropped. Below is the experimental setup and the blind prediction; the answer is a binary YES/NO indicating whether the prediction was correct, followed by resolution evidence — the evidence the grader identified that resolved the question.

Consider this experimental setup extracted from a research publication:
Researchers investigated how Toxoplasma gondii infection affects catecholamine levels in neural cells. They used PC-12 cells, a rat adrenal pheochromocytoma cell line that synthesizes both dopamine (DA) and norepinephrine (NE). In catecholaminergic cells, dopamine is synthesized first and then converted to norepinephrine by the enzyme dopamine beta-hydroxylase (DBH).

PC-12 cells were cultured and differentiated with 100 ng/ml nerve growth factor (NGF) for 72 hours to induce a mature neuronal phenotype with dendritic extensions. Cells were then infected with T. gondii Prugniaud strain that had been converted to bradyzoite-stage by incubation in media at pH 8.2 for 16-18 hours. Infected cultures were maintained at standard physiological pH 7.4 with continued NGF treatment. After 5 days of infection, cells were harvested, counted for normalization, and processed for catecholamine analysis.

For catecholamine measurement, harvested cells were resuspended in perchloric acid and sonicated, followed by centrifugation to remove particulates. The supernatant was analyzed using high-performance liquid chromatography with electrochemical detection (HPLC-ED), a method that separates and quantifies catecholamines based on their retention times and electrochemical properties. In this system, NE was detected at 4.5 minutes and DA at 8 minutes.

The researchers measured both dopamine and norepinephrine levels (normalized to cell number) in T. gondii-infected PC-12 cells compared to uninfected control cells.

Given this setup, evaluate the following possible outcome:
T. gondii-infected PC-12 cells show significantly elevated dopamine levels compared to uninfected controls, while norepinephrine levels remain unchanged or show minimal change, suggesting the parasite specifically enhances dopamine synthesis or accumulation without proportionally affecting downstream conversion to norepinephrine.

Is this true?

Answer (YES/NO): NO